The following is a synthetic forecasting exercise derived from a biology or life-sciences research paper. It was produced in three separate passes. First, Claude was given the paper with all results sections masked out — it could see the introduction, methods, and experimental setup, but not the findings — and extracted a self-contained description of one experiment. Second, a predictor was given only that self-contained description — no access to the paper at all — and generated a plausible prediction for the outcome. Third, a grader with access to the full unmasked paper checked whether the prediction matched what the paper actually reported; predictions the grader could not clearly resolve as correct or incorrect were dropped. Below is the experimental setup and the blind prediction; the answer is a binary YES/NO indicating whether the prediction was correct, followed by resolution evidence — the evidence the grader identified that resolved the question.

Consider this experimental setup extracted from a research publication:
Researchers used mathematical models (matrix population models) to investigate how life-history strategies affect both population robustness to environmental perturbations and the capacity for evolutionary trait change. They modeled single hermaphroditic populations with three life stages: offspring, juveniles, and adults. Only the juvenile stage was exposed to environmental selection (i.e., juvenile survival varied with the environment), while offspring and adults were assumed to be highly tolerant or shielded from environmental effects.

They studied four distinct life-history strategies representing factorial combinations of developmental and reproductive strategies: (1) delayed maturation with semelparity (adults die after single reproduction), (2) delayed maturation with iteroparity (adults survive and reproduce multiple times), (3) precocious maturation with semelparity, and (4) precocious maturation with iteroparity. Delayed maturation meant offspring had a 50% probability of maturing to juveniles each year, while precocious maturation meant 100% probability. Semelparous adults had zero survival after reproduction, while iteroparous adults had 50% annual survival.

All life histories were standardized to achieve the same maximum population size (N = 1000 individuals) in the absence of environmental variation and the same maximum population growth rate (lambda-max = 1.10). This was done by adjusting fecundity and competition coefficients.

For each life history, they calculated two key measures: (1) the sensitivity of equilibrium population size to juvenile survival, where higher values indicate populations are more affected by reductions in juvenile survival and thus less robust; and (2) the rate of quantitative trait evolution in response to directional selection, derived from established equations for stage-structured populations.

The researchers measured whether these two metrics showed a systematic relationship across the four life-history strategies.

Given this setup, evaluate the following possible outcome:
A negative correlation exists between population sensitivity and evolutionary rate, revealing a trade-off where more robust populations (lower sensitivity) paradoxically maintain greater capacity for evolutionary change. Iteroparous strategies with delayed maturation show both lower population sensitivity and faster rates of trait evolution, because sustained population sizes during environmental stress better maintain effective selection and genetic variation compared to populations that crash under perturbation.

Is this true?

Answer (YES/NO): NO